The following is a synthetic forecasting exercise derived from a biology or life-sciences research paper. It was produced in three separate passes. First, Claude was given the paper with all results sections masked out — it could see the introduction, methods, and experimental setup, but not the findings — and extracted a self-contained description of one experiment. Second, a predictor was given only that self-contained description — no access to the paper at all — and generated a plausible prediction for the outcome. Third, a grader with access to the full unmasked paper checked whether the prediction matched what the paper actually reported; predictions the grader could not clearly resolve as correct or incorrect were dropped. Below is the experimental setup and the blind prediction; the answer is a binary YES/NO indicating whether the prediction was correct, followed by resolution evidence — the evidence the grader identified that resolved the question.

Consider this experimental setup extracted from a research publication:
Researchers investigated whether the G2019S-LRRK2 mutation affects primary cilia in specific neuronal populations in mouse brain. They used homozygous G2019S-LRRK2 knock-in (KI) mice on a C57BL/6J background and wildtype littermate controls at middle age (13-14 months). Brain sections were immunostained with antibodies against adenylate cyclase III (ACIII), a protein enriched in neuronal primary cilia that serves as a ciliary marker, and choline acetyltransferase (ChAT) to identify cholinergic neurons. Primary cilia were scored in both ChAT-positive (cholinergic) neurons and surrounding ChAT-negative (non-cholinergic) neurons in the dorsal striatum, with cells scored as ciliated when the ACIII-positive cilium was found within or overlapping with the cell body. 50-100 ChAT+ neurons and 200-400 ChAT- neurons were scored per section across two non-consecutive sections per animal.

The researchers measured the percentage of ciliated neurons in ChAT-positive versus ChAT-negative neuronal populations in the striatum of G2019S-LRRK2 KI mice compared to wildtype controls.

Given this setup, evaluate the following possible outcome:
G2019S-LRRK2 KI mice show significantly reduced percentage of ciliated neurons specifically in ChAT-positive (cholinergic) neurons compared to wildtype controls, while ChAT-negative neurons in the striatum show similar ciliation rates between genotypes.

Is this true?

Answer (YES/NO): YES